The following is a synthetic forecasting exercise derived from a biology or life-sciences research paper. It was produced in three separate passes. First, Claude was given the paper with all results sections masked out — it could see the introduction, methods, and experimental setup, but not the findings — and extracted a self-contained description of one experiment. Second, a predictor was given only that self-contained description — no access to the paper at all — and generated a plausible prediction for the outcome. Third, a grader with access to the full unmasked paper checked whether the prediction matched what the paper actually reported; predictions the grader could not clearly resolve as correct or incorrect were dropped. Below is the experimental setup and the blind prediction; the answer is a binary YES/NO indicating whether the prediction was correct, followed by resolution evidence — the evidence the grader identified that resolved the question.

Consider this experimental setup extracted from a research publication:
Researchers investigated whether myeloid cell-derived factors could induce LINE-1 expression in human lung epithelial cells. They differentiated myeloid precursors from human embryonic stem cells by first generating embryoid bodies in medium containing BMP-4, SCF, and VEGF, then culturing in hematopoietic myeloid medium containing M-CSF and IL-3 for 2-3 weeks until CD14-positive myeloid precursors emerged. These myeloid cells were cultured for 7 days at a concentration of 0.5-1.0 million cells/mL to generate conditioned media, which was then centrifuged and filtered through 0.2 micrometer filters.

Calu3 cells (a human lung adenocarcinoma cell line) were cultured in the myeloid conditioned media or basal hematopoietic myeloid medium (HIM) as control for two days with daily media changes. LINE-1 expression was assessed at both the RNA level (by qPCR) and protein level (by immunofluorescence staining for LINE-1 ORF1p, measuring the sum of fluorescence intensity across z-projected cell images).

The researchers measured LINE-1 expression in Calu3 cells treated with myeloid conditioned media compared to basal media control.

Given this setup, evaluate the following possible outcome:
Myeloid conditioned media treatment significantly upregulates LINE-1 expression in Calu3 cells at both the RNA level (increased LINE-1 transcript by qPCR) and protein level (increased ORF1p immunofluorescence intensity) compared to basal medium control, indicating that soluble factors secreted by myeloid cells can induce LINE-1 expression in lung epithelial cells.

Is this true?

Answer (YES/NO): YES